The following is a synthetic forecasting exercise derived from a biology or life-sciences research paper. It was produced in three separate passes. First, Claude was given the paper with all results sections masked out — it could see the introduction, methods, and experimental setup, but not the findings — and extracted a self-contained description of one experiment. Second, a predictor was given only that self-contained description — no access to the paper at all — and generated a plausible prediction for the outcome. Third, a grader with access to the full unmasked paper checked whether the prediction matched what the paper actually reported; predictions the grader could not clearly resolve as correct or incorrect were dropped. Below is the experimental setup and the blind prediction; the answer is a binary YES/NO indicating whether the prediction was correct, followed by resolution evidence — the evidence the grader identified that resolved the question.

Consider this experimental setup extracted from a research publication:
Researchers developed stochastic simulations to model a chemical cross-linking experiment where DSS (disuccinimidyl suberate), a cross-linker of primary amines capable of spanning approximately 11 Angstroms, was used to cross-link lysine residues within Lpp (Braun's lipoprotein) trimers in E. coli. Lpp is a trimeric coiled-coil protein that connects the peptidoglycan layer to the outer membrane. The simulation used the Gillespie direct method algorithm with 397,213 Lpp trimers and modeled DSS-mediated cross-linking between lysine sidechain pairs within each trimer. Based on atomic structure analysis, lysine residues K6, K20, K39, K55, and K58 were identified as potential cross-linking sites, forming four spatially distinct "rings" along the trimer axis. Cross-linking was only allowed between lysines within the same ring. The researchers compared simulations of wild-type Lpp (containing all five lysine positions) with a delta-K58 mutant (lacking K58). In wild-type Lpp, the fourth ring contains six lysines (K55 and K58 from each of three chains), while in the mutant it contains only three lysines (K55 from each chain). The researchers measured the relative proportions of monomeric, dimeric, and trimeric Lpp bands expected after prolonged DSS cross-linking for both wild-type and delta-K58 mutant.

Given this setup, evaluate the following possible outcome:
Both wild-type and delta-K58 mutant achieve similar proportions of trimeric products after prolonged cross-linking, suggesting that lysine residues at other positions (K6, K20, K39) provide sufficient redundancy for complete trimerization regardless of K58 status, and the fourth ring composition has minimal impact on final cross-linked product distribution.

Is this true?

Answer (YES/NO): YES